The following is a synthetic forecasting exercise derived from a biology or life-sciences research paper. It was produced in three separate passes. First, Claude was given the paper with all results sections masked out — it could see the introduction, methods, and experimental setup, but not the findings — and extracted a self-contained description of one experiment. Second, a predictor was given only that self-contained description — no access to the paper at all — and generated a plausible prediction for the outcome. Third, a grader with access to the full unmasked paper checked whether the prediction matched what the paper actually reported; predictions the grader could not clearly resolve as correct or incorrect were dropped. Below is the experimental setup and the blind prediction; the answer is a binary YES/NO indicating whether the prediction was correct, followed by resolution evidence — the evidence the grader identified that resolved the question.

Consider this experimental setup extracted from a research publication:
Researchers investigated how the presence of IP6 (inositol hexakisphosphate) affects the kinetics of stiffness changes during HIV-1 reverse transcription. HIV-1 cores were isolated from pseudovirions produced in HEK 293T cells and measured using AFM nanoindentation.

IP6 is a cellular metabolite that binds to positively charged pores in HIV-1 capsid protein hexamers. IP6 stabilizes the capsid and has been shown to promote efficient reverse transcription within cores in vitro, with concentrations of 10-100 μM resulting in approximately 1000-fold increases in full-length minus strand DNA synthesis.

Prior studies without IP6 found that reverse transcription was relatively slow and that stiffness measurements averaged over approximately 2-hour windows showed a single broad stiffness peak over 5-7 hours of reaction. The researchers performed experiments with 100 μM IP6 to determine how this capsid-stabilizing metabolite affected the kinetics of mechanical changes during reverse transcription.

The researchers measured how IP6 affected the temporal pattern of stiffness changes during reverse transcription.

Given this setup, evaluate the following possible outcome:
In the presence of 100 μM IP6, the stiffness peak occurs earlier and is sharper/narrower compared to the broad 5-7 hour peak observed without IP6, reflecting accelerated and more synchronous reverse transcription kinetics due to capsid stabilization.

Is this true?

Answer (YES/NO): NO